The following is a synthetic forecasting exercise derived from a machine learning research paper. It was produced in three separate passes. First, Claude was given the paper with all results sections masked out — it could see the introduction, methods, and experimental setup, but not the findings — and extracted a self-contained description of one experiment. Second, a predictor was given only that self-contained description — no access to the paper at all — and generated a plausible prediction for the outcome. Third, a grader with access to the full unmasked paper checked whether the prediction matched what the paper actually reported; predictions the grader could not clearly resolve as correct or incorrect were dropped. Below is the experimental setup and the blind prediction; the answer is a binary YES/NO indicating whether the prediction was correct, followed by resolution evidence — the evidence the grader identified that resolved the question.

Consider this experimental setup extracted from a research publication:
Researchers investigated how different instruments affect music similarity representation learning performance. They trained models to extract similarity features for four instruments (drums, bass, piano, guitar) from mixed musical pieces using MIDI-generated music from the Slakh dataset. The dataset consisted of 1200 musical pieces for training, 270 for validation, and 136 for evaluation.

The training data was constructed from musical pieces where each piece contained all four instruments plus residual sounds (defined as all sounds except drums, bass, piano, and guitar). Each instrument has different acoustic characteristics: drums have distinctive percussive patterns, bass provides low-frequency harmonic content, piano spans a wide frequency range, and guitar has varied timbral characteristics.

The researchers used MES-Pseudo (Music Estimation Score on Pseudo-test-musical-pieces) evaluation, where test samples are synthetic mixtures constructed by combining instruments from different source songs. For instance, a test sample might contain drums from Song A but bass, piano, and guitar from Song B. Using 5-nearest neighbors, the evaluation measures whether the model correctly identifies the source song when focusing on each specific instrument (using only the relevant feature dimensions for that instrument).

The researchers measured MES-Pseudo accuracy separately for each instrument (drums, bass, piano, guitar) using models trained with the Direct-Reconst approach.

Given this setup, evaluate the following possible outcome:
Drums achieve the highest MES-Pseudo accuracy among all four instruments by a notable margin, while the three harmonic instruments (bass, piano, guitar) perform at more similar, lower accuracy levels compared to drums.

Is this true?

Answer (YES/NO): YES